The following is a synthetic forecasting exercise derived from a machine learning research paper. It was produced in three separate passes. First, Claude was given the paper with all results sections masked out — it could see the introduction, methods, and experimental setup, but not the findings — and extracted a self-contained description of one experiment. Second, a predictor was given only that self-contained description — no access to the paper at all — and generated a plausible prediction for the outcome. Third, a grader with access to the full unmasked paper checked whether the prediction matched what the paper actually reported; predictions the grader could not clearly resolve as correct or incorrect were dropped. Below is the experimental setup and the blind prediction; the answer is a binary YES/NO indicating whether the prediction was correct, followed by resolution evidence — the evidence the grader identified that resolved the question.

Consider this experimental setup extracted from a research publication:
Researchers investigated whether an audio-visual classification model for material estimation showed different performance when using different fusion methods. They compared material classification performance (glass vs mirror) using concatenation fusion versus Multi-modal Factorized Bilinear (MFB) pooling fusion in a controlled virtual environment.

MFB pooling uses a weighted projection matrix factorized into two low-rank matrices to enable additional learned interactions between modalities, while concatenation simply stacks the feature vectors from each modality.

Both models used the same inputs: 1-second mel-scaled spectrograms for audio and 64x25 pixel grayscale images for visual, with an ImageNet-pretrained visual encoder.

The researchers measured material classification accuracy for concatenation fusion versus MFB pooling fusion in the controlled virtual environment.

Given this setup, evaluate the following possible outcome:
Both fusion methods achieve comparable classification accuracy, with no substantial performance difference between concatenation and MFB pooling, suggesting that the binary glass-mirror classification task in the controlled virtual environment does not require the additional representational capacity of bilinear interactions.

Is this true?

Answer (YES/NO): NO